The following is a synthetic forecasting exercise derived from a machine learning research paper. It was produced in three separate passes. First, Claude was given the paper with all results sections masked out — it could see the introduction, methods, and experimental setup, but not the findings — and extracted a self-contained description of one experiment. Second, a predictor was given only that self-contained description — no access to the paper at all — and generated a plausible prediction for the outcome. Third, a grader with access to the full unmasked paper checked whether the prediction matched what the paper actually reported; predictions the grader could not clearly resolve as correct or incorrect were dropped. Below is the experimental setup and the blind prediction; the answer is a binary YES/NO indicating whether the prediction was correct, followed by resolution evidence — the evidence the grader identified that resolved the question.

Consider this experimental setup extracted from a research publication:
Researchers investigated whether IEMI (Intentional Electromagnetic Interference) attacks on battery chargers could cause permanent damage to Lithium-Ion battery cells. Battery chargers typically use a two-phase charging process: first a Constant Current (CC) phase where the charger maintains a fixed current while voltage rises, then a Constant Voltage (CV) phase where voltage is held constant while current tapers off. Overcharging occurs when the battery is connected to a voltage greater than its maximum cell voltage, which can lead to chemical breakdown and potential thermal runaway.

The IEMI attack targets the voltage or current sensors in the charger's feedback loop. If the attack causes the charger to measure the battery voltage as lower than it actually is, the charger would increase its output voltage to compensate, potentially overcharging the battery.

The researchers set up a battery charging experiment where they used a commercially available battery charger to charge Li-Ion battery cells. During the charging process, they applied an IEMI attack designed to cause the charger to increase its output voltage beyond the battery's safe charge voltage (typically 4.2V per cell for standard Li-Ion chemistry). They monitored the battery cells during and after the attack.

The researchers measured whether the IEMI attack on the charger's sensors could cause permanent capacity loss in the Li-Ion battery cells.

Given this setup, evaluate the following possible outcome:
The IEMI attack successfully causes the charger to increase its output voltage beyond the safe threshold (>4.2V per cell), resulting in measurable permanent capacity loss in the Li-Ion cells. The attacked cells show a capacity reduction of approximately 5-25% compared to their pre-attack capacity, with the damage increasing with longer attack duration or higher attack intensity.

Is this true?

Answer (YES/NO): NO